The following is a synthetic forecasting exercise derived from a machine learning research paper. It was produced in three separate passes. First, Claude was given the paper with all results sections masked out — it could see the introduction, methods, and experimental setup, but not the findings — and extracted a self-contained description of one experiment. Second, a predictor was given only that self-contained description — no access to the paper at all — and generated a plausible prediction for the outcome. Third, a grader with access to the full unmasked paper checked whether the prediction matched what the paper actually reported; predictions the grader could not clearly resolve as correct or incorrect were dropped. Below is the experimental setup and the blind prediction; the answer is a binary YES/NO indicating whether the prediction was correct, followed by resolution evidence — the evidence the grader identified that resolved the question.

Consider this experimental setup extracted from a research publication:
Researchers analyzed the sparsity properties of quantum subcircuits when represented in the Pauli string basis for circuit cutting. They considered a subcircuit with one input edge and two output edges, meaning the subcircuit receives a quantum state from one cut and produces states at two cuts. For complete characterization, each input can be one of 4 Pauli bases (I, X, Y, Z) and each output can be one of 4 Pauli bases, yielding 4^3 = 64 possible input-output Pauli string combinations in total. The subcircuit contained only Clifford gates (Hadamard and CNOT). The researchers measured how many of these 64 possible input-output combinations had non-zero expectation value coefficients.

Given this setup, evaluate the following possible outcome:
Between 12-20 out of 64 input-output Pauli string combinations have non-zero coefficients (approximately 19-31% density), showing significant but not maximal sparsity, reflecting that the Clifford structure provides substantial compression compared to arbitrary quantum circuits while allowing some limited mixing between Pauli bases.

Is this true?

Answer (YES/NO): YES